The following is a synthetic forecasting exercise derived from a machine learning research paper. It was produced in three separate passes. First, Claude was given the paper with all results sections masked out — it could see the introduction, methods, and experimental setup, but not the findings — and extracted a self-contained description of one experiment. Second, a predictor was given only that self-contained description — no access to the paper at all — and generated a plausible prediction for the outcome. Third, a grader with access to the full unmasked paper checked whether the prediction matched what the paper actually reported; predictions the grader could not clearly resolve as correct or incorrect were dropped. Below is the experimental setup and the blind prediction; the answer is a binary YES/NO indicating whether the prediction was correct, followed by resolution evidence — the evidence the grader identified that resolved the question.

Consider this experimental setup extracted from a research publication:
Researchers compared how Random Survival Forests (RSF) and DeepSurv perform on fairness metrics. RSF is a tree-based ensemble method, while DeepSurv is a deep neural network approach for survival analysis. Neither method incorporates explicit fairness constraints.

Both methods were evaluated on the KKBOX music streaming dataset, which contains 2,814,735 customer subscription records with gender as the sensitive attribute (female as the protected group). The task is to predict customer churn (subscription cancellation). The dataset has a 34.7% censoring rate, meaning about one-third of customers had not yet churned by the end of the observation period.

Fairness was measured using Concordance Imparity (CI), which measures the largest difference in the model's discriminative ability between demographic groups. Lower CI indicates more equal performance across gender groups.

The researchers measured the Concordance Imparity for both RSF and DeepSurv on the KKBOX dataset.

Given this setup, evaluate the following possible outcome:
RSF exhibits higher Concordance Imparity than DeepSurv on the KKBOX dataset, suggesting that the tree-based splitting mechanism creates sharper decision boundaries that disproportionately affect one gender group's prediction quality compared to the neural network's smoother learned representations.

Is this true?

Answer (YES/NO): YES